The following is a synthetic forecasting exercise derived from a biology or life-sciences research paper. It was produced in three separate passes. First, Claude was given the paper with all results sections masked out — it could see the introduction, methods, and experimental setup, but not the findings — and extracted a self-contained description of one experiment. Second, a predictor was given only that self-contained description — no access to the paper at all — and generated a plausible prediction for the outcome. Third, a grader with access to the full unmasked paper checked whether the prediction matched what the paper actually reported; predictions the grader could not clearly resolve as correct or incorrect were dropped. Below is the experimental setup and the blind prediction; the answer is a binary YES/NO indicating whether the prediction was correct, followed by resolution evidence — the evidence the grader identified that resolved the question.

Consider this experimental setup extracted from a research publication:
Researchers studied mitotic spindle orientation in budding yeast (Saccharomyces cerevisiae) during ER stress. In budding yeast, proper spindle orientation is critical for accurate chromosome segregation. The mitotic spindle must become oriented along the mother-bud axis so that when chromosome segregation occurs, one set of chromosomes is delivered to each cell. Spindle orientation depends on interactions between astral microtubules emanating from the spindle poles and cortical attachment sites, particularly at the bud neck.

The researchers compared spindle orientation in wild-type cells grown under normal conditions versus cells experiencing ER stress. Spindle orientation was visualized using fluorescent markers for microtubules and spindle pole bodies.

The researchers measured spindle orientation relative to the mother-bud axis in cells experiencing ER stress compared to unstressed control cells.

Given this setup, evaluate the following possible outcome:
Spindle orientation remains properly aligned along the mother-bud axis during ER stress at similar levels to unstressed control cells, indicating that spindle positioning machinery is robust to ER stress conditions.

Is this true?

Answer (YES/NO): NO